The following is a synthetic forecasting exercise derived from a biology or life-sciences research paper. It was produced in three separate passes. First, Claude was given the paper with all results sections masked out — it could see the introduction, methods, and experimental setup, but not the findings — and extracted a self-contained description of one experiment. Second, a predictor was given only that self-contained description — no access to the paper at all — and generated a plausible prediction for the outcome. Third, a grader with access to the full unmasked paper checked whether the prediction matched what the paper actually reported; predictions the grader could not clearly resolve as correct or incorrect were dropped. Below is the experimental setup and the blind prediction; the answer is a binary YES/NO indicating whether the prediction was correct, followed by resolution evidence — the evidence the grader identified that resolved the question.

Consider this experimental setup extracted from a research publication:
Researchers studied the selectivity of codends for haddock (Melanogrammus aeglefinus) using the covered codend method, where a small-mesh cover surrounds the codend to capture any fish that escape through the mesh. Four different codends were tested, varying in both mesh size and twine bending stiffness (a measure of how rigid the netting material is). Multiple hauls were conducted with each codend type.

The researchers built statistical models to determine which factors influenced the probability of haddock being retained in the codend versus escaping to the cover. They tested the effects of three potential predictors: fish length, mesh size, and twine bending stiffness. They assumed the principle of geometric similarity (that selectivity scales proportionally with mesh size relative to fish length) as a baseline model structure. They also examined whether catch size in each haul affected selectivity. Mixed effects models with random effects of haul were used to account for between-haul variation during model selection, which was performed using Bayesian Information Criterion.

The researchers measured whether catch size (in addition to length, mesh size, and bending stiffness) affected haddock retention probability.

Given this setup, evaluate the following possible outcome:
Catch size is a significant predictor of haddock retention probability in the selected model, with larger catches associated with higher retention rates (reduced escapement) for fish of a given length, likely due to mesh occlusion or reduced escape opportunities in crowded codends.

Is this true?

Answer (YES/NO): NO